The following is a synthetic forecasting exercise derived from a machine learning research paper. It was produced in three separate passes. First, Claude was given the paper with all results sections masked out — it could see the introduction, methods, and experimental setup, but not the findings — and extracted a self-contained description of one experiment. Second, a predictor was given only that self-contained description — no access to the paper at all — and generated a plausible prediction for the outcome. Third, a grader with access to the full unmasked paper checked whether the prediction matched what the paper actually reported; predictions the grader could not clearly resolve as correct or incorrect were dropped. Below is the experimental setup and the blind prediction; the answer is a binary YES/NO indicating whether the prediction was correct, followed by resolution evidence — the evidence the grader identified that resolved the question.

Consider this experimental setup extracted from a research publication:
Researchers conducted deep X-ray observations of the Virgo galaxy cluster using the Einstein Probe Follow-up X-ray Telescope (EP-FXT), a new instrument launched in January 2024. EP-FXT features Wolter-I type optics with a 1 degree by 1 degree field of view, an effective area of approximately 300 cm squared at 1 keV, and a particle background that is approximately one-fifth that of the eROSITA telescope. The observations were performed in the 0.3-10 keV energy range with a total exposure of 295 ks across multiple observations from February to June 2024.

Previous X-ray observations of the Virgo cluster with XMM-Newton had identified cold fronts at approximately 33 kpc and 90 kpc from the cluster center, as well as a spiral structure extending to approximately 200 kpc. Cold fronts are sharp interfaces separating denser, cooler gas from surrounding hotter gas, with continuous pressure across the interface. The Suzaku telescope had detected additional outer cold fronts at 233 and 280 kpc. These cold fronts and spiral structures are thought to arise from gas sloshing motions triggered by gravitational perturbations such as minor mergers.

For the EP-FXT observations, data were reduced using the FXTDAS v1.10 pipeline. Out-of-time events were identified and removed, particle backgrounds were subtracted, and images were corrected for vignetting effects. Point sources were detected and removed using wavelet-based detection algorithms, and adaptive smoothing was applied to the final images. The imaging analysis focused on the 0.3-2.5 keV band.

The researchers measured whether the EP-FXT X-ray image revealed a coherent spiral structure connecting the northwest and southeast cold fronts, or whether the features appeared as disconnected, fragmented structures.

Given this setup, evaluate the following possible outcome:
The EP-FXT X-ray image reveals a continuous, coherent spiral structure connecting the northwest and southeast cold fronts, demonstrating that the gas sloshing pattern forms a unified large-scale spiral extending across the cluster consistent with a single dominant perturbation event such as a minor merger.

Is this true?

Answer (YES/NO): YES